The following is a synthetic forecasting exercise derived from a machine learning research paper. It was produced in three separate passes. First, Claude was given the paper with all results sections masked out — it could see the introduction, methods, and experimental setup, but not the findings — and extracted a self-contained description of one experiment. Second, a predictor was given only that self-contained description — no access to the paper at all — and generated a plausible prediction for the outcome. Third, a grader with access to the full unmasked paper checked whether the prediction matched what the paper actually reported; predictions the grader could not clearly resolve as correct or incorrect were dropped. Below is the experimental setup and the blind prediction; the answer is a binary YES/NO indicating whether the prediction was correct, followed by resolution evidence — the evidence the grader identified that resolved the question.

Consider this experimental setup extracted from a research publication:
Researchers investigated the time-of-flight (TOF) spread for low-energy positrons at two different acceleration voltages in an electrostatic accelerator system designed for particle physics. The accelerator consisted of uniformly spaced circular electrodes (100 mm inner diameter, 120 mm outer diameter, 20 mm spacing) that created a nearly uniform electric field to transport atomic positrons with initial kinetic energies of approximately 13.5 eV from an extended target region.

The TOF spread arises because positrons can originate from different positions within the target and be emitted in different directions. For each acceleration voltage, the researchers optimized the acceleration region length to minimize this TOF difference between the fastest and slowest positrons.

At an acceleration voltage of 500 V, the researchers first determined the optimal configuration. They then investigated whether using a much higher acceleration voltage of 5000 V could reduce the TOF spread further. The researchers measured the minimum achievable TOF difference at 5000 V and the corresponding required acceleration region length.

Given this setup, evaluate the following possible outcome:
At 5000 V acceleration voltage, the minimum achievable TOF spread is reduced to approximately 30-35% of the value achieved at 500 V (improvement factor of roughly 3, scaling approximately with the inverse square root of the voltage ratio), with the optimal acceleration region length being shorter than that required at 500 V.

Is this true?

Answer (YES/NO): NO